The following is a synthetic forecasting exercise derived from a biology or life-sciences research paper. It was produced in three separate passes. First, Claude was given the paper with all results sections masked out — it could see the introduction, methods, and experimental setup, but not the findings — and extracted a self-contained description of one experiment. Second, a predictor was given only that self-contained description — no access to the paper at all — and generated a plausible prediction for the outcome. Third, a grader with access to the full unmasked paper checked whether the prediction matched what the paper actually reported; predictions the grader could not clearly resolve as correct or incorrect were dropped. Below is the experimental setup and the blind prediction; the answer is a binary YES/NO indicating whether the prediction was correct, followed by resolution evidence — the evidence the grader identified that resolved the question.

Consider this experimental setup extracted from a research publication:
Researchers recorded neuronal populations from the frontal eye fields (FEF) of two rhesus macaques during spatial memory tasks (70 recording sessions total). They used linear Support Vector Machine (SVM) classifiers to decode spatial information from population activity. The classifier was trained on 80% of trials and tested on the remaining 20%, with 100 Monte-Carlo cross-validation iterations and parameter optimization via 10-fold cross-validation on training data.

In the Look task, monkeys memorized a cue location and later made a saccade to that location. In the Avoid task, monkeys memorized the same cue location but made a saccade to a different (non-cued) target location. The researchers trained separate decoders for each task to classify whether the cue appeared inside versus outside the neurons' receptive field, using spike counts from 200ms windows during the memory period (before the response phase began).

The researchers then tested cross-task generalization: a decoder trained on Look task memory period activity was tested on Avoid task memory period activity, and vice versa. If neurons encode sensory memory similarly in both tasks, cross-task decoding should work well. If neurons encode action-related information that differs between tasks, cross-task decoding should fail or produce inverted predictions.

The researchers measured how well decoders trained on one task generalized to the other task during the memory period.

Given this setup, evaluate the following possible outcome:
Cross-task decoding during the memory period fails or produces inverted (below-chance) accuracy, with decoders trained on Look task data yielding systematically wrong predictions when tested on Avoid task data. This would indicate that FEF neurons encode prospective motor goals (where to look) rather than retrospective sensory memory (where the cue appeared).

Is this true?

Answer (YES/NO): YES